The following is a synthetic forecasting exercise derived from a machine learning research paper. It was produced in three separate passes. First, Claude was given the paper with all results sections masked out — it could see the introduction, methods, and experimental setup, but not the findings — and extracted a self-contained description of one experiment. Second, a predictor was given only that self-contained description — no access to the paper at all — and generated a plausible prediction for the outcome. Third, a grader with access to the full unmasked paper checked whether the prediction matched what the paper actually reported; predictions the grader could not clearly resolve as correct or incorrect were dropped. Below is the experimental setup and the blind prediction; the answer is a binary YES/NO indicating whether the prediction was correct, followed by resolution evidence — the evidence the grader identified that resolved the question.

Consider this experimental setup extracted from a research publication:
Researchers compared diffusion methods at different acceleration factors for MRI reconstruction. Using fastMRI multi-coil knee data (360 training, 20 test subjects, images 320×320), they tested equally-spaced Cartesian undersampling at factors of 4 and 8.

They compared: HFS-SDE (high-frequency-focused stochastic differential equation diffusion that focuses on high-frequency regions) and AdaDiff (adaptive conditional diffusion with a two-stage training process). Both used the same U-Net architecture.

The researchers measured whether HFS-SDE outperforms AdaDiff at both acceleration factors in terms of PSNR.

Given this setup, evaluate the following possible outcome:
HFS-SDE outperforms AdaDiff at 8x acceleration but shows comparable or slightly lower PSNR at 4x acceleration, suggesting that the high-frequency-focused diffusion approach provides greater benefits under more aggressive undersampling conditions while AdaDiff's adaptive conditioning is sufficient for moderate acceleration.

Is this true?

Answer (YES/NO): NO